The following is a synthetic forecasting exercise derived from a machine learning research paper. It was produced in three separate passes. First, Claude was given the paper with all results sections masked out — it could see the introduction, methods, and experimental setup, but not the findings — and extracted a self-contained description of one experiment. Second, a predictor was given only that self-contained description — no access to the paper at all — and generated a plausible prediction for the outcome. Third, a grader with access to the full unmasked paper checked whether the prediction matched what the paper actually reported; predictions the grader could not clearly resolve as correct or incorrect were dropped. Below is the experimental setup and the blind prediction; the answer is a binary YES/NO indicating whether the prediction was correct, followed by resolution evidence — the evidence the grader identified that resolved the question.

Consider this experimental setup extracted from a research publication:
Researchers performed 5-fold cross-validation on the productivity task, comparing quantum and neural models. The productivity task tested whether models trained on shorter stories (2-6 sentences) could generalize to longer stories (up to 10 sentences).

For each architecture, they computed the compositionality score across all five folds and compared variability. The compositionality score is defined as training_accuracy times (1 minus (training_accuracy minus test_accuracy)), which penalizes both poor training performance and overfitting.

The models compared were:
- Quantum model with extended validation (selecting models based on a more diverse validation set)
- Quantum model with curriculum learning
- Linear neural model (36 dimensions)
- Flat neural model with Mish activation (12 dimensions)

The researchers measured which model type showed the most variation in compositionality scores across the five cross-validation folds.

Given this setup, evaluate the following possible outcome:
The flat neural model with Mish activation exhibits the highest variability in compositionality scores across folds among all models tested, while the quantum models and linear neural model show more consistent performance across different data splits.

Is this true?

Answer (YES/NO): NO